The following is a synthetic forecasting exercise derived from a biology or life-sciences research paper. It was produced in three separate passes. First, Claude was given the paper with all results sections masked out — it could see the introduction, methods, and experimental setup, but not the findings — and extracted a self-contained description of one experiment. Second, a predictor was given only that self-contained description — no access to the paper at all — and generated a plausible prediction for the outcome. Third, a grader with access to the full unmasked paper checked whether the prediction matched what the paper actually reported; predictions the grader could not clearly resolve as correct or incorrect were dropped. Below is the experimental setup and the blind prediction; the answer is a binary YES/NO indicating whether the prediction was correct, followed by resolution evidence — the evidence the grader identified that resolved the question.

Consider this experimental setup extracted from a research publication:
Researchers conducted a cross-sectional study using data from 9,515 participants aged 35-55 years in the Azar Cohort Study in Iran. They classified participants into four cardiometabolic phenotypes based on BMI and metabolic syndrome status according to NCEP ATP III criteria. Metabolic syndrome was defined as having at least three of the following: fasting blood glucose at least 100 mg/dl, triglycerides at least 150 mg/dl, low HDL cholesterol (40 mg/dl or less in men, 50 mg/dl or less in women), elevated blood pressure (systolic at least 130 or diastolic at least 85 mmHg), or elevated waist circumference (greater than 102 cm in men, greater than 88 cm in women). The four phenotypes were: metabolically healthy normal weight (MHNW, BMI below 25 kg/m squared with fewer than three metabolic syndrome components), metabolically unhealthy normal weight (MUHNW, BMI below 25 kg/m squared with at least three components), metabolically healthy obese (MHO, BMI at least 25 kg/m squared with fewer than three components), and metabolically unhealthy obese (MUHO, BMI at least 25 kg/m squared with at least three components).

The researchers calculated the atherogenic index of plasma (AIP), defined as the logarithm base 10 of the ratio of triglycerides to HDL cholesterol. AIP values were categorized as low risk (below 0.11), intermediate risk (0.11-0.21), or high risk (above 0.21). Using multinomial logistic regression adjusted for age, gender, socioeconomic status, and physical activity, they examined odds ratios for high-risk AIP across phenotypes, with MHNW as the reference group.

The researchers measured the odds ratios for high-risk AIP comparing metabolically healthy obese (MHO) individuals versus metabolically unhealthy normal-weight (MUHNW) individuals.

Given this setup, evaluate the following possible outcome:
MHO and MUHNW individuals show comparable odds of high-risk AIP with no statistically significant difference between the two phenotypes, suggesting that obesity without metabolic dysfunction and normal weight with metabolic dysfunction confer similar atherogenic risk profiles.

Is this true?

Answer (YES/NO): NO